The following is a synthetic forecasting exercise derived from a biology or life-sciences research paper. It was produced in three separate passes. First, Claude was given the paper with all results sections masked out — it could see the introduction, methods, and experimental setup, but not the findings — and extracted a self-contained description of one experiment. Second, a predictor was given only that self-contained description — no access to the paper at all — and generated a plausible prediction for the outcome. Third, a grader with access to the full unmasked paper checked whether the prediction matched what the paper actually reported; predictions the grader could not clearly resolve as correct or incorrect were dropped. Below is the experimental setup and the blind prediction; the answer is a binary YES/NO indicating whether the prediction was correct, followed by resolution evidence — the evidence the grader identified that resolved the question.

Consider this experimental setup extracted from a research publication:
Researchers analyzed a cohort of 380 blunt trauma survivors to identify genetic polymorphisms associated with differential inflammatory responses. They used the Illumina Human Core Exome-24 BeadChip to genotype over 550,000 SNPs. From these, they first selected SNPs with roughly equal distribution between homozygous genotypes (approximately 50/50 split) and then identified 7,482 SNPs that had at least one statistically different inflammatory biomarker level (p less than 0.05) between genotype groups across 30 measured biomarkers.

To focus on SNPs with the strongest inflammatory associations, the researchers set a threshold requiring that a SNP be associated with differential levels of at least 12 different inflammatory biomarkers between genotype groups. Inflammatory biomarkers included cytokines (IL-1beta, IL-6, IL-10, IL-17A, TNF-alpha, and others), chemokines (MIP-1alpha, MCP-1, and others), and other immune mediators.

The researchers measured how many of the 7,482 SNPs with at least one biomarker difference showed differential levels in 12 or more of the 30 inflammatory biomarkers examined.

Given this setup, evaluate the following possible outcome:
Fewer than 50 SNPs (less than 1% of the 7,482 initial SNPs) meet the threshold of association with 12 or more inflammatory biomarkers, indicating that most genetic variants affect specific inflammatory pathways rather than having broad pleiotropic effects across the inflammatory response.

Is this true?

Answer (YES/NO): YES